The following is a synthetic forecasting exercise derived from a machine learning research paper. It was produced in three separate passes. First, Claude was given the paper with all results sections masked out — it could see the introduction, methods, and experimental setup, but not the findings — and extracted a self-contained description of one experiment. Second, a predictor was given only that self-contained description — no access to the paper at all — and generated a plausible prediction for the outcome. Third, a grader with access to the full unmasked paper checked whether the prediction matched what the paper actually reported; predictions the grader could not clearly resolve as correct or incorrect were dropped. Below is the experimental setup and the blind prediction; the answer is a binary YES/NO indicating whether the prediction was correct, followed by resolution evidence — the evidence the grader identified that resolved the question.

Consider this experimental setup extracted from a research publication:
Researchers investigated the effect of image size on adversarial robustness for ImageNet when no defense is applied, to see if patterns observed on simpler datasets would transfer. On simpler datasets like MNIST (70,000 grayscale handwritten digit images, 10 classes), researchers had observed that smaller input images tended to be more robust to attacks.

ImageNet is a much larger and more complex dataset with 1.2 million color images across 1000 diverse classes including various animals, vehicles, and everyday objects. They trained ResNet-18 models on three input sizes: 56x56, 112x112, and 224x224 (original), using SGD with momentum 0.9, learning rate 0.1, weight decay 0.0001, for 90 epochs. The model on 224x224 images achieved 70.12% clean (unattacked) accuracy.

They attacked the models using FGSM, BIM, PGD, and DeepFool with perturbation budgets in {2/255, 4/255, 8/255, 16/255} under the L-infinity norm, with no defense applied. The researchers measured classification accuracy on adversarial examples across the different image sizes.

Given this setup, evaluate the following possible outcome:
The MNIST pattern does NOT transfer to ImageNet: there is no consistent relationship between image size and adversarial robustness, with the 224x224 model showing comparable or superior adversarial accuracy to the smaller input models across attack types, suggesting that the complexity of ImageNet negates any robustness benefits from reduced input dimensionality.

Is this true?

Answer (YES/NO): YES